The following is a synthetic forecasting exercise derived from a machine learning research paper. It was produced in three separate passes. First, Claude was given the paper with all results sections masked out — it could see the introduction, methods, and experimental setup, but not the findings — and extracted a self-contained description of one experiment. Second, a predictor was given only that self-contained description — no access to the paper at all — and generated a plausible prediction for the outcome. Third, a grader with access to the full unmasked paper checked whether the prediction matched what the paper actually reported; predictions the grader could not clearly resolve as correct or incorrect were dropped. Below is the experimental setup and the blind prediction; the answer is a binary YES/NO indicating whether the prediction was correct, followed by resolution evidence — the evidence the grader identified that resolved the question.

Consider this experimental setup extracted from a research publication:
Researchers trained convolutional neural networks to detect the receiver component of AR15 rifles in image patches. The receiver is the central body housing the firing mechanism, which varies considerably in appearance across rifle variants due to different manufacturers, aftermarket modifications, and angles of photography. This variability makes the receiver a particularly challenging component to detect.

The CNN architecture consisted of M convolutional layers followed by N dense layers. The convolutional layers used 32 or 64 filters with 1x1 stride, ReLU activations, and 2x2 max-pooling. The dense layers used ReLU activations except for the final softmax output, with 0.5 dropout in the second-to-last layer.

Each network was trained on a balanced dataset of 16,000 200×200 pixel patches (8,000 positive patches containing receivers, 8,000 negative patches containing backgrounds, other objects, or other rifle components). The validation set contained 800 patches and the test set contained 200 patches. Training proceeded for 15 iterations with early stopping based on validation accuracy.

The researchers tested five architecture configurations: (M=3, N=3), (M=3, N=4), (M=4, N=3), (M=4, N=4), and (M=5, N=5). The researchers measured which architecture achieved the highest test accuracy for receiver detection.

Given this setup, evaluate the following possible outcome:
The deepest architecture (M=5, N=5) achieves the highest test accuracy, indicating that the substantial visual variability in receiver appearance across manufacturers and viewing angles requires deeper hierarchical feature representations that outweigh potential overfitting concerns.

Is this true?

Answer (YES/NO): YES